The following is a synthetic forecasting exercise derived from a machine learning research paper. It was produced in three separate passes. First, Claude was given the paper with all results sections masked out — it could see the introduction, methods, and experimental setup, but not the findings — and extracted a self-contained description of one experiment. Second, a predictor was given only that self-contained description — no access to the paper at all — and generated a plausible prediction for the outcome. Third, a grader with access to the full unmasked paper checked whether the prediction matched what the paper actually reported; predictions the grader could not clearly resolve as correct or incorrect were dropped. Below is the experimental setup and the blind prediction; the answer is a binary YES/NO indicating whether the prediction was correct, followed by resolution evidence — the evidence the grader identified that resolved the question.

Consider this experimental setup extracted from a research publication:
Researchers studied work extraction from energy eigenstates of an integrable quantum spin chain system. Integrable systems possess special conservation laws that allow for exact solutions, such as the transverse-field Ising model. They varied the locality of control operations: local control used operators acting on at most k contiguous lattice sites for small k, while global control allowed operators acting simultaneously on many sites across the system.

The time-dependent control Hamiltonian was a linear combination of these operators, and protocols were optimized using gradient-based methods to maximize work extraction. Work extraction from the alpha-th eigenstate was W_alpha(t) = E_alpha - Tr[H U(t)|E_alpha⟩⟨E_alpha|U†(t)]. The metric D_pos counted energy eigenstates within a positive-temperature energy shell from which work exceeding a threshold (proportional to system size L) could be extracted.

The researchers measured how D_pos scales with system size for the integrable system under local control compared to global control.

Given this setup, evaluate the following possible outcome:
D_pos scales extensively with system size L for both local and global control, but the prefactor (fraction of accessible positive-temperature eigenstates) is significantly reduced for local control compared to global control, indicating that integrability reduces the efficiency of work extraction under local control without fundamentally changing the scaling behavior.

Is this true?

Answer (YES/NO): NO